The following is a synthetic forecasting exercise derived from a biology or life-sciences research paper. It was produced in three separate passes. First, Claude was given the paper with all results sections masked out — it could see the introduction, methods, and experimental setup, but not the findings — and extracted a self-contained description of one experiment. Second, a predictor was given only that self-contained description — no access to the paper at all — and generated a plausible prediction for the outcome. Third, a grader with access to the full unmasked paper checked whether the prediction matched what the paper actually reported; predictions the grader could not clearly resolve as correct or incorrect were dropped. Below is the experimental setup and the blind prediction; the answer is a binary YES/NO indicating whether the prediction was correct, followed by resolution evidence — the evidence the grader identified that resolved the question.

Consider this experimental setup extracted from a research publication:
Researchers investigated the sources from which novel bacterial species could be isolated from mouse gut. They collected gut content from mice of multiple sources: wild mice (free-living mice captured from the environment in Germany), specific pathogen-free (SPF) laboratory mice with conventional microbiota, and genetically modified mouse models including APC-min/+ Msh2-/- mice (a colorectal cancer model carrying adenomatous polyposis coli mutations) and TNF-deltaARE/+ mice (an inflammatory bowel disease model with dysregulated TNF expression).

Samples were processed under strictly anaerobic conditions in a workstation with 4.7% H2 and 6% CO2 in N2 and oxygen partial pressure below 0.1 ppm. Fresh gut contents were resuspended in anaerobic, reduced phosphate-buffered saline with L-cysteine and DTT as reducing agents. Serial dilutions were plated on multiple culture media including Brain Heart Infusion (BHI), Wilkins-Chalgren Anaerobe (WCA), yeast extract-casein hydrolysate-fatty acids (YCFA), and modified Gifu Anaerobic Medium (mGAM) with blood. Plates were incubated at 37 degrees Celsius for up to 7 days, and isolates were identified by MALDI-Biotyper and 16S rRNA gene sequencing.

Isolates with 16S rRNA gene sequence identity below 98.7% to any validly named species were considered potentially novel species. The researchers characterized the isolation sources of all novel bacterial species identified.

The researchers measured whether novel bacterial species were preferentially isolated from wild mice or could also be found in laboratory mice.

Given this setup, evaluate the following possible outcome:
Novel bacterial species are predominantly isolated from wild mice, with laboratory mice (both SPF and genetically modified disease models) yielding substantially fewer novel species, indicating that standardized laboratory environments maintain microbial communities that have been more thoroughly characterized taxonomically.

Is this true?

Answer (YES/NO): NO